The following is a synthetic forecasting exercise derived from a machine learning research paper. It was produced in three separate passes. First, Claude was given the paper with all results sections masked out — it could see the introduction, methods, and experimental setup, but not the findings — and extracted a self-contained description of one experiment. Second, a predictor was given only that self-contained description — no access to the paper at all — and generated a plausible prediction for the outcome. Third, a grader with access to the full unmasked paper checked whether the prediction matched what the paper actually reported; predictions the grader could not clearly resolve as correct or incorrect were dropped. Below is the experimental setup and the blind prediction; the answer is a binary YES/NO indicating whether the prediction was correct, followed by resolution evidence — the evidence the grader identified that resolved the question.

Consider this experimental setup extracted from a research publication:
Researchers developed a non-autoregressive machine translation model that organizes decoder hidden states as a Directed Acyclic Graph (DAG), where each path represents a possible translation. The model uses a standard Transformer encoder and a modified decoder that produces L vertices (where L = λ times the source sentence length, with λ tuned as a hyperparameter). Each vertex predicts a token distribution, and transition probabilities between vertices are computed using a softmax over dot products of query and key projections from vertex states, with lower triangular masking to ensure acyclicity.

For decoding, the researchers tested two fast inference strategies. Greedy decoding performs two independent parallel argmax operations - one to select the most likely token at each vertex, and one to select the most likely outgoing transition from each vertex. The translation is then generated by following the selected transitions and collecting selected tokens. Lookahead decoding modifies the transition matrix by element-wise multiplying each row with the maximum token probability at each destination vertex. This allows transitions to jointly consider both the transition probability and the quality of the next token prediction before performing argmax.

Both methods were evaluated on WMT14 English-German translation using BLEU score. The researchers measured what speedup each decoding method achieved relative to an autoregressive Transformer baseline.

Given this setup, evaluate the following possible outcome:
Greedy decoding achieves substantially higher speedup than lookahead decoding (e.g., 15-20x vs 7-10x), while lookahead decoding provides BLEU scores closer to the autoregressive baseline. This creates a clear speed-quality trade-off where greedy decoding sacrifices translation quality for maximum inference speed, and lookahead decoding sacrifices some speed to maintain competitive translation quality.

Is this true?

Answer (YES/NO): NO